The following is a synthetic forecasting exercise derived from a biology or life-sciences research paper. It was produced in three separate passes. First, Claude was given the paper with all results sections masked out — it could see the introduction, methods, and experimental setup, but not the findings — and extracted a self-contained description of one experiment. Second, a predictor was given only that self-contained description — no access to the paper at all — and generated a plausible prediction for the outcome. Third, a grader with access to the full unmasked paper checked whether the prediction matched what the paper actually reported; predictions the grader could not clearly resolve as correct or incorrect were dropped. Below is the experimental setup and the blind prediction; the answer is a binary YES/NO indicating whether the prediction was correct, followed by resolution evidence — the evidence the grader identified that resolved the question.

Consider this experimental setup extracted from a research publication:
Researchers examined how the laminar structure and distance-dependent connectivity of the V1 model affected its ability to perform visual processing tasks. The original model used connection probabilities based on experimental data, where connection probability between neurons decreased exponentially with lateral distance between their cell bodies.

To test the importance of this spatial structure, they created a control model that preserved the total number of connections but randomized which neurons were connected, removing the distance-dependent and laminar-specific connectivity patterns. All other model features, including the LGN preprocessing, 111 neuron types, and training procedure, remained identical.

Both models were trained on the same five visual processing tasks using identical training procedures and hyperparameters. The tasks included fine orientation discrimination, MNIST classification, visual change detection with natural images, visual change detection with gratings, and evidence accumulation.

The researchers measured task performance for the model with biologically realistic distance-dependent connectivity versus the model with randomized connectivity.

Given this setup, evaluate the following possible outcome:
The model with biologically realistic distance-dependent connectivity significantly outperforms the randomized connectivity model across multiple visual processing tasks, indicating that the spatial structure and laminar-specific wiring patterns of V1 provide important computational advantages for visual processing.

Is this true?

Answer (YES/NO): YES